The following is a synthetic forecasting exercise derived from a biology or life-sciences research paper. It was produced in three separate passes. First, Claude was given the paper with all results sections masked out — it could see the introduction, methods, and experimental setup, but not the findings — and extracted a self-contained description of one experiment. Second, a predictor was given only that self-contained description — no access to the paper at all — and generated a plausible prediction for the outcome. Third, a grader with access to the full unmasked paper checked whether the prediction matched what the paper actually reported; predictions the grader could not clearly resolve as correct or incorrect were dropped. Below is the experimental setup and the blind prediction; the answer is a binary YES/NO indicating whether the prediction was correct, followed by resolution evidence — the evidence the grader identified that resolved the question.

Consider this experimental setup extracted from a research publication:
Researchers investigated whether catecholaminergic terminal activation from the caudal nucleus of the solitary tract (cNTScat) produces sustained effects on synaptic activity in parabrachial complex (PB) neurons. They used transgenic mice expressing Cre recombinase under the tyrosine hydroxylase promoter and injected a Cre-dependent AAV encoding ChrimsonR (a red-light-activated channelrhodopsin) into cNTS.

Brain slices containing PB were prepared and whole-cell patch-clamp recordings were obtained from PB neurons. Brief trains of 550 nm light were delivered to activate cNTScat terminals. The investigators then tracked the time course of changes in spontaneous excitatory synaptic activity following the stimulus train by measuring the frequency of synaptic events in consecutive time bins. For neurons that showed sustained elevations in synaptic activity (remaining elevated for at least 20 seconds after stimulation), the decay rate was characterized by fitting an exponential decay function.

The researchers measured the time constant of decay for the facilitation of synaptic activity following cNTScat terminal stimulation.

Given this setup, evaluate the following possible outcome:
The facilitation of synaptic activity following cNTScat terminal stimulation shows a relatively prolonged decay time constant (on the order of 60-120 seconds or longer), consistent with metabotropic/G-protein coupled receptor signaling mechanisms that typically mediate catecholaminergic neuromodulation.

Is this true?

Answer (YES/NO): YES